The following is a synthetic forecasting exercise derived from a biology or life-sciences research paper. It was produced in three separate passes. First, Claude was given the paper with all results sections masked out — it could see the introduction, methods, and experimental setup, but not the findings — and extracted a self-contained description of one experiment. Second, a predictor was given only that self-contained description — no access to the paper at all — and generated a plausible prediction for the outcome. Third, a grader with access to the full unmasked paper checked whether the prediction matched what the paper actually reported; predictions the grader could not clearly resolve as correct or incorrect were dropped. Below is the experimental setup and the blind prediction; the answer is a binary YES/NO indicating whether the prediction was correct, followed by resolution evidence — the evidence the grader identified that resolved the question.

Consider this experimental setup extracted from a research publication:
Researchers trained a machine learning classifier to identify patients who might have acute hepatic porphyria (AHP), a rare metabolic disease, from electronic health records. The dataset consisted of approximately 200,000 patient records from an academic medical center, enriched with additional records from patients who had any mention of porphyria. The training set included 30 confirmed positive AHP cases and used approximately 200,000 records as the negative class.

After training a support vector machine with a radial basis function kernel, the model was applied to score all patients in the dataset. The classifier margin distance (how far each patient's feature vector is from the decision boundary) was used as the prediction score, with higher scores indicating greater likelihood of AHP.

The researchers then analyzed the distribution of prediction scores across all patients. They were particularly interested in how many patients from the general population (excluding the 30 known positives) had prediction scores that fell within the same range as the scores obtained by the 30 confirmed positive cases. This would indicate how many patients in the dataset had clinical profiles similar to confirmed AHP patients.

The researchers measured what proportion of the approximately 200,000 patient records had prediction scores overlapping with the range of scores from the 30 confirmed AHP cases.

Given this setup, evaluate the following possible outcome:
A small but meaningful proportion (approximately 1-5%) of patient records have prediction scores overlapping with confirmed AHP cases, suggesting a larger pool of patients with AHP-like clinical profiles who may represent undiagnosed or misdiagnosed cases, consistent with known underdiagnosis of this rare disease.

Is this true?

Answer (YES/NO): NO